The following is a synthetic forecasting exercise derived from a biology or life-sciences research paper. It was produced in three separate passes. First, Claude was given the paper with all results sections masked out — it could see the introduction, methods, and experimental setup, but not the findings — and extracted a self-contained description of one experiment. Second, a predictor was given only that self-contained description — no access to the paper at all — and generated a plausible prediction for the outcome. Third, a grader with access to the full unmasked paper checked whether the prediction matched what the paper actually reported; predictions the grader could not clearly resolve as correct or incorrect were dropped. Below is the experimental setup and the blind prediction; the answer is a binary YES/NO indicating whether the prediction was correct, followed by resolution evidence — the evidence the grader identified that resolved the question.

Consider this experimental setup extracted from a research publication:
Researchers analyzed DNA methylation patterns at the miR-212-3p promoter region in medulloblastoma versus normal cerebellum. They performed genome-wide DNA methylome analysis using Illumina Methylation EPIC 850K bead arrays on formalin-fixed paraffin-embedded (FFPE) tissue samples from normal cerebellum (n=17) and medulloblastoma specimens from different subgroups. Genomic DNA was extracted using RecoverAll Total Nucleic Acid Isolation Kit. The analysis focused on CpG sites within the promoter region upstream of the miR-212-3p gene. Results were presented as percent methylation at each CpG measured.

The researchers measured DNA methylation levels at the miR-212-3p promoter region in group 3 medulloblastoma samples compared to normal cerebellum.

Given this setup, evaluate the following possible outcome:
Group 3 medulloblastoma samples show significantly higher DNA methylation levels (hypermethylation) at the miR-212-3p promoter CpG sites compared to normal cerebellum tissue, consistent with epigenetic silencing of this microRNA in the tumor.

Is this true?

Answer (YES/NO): NO